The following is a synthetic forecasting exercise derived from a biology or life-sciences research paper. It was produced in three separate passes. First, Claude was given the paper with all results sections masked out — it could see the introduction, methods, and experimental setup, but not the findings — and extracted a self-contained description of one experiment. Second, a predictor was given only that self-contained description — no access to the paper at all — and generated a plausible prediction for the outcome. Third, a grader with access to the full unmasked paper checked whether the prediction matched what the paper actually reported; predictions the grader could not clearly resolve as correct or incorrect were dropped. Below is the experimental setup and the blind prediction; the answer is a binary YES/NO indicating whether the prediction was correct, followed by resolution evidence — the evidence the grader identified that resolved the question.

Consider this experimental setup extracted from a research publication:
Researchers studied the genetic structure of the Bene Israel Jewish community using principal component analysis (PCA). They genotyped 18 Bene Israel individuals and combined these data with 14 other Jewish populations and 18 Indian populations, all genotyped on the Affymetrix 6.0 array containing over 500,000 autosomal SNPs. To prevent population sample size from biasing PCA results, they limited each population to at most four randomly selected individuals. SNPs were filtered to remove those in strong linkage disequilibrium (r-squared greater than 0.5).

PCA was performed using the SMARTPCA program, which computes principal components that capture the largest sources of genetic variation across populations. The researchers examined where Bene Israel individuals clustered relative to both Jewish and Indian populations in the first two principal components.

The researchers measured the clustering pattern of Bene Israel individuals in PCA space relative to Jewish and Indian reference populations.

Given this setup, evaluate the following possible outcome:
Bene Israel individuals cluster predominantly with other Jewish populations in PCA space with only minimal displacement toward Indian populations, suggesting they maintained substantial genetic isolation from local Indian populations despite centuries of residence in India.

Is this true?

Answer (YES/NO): NO